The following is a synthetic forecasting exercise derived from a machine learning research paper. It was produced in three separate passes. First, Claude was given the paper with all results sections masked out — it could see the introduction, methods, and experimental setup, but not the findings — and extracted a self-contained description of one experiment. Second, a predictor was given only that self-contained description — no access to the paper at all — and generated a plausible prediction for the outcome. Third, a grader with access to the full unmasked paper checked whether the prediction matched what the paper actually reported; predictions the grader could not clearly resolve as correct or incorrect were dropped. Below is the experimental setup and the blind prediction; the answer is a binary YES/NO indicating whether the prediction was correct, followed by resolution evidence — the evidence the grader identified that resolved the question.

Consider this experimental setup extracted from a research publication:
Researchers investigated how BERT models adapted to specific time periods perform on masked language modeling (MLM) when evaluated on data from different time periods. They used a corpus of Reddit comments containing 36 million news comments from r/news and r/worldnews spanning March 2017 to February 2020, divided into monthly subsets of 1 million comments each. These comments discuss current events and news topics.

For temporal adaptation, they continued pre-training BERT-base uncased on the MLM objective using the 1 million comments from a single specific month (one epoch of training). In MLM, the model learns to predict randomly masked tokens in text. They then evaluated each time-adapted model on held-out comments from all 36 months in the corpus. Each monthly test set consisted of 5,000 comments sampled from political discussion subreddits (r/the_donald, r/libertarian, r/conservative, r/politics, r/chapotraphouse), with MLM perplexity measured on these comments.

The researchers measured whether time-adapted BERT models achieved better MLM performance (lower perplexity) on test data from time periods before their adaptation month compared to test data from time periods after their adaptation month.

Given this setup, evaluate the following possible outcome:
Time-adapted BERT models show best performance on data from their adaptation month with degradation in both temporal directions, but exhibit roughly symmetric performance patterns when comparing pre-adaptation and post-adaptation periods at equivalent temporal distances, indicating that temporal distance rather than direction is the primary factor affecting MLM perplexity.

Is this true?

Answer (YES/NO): NO